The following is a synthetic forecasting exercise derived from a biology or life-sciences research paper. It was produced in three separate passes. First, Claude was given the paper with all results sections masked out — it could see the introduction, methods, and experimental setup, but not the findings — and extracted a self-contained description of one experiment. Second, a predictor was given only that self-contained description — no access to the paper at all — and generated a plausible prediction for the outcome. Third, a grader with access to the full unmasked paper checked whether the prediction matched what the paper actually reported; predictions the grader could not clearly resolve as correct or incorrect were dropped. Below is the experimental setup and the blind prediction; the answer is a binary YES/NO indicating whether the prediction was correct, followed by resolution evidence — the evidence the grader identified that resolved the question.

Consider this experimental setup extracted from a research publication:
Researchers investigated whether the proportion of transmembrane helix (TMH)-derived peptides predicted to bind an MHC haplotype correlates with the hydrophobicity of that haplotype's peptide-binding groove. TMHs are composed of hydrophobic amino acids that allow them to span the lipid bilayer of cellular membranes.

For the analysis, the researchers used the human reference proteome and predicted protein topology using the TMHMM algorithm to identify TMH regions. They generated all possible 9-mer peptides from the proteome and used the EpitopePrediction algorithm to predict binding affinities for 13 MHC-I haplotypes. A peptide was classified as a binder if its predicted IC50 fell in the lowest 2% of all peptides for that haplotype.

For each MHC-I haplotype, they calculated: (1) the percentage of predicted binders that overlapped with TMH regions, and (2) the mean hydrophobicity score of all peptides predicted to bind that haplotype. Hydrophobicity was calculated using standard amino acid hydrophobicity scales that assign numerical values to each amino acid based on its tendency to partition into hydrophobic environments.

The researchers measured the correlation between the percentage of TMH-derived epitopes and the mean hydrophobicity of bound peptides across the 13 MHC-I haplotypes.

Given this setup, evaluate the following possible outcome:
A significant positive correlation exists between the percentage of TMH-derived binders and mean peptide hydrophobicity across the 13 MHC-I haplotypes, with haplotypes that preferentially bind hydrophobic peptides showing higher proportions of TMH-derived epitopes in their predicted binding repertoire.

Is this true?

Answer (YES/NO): YES